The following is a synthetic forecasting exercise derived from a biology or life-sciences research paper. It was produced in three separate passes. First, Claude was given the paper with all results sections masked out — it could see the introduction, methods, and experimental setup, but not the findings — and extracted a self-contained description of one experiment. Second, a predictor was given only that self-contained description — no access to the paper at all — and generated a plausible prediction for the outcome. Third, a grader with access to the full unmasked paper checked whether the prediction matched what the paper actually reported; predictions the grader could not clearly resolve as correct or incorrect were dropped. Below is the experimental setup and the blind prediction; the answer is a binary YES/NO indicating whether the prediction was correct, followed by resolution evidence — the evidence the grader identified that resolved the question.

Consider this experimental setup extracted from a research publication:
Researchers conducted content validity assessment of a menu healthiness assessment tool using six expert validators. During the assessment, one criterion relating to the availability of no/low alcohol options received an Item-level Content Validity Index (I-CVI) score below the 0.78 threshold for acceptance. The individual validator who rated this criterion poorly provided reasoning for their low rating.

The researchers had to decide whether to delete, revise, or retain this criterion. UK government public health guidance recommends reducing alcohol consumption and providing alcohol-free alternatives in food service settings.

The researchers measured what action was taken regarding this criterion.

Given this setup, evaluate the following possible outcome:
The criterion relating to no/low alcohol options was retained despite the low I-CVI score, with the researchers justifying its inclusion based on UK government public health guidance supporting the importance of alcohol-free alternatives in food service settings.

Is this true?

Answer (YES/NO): YES